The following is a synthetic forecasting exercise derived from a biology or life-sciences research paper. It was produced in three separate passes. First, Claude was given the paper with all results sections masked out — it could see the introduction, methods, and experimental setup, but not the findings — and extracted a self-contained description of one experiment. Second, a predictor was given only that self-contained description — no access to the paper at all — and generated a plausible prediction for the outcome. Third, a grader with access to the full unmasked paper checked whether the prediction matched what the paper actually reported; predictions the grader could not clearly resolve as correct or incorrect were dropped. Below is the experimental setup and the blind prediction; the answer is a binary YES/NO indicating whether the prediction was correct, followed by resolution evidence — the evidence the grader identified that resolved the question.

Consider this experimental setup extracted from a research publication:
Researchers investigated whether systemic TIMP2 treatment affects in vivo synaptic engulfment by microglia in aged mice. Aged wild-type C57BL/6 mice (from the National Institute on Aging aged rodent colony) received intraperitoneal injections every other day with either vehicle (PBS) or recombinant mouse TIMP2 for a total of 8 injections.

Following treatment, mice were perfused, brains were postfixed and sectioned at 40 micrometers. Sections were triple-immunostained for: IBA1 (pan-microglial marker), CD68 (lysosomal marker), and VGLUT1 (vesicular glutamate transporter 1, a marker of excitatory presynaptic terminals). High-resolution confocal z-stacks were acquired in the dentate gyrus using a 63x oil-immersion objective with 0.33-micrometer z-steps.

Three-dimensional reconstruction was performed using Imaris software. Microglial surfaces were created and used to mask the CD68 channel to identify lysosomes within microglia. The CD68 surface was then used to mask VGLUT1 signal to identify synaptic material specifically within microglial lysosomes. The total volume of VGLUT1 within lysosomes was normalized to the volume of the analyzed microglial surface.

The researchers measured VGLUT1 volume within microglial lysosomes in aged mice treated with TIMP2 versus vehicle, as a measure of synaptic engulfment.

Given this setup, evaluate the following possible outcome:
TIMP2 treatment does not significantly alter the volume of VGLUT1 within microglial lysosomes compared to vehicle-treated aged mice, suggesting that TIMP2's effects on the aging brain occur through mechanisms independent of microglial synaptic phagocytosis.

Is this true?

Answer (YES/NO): NO